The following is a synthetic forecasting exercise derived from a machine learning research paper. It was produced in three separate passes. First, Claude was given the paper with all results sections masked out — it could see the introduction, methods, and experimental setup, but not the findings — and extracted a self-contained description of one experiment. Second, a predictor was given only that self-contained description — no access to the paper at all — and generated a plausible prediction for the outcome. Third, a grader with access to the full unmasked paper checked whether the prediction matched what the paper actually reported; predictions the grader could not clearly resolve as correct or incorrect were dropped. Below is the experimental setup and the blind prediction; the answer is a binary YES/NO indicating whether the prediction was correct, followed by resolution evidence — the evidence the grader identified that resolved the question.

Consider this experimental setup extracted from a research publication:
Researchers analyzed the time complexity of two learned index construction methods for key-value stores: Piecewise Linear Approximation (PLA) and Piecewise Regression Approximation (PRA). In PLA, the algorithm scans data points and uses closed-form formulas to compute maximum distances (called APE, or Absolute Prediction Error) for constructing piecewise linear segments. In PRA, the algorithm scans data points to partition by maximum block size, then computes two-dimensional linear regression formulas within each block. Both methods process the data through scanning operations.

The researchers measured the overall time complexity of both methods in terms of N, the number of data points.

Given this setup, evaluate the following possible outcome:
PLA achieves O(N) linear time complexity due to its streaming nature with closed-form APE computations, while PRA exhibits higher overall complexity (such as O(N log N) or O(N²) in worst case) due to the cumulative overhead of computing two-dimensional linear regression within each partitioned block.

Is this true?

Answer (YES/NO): NO